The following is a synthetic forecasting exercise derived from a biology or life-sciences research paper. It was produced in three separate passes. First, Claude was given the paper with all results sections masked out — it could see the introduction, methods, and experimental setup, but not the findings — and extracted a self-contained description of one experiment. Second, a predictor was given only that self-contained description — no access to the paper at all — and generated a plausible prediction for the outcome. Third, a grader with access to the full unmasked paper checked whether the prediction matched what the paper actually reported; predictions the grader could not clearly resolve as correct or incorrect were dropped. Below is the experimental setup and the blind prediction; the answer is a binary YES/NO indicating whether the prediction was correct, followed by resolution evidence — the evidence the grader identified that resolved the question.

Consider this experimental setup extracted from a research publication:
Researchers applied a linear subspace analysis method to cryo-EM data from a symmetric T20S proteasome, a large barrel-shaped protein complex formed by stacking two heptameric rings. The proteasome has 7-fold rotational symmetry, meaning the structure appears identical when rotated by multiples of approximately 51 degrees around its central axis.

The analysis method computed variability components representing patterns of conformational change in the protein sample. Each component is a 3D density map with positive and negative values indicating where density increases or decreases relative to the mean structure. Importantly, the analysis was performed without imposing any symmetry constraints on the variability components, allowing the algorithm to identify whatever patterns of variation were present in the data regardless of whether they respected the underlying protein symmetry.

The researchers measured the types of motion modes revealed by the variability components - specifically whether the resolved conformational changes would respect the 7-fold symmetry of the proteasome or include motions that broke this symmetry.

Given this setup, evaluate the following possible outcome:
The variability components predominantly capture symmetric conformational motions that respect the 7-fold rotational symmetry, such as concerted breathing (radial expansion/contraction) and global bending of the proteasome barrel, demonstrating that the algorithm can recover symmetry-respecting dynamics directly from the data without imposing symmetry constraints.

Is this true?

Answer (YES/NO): NO